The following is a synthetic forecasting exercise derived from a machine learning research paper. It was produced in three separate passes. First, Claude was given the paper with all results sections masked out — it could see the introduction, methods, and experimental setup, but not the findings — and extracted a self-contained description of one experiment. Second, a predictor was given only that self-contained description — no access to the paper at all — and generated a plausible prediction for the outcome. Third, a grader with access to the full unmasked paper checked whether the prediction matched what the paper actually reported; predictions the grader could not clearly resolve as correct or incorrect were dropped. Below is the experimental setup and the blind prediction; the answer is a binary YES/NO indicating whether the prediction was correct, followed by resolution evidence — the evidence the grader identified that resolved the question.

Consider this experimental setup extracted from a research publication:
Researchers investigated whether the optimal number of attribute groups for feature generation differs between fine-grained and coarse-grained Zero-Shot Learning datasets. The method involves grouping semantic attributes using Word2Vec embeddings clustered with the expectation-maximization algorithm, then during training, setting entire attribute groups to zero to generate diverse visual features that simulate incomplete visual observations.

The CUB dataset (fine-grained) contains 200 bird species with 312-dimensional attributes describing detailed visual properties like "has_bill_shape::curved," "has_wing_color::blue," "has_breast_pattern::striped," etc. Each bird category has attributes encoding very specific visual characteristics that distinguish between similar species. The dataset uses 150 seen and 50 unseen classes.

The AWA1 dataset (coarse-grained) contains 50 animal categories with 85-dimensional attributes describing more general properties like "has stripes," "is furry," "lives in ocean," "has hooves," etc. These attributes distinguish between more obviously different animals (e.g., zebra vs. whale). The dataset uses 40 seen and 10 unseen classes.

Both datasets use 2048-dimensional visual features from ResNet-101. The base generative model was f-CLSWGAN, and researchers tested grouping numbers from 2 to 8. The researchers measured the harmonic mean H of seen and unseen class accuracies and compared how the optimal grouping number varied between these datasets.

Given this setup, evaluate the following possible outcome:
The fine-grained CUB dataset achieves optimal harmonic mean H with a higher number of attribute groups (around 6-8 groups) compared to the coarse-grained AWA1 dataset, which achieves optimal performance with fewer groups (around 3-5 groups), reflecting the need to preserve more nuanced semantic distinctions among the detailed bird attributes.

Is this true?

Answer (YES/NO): NO